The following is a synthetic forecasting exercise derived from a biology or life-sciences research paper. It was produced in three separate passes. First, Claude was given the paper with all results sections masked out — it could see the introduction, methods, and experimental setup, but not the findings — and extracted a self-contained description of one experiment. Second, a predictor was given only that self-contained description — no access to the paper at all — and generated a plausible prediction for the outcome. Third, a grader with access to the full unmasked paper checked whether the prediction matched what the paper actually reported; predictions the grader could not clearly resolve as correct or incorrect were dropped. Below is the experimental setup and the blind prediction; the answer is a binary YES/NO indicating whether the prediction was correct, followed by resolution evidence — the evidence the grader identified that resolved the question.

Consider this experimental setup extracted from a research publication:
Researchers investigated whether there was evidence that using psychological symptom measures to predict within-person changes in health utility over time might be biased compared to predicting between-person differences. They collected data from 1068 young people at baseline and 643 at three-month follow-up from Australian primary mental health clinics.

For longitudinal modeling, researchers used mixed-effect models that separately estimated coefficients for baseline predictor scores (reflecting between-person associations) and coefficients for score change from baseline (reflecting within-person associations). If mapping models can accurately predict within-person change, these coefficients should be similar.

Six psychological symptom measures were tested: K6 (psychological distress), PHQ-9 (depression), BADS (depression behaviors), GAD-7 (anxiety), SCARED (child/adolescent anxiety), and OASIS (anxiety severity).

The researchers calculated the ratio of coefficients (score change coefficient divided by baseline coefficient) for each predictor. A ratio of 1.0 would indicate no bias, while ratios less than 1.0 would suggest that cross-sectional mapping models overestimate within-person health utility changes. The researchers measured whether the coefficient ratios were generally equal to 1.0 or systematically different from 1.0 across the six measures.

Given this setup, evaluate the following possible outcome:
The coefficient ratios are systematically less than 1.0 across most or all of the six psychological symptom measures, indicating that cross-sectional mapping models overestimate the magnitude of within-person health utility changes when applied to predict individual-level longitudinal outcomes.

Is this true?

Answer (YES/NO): YES